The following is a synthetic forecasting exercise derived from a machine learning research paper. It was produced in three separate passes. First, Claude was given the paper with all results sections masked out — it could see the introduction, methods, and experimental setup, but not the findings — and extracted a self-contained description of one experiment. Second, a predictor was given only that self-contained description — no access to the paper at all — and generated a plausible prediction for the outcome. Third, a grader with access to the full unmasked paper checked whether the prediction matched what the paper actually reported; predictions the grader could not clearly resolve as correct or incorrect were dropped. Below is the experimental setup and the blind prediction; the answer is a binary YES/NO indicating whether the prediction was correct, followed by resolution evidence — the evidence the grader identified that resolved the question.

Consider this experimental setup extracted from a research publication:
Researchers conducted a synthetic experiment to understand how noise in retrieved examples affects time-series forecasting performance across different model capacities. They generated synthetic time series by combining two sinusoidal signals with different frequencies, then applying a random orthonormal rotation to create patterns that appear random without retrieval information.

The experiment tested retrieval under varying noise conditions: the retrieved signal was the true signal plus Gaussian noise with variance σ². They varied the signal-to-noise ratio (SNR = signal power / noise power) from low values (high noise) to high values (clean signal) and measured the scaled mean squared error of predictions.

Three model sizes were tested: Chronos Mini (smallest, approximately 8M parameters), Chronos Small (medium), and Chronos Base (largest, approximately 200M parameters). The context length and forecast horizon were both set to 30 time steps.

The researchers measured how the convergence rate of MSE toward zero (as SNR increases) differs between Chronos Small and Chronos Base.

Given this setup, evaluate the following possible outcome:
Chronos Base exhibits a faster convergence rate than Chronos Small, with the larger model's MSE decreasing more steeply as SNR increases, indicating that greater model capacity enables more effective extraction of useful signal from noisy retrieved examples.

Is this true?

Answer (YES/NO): YES